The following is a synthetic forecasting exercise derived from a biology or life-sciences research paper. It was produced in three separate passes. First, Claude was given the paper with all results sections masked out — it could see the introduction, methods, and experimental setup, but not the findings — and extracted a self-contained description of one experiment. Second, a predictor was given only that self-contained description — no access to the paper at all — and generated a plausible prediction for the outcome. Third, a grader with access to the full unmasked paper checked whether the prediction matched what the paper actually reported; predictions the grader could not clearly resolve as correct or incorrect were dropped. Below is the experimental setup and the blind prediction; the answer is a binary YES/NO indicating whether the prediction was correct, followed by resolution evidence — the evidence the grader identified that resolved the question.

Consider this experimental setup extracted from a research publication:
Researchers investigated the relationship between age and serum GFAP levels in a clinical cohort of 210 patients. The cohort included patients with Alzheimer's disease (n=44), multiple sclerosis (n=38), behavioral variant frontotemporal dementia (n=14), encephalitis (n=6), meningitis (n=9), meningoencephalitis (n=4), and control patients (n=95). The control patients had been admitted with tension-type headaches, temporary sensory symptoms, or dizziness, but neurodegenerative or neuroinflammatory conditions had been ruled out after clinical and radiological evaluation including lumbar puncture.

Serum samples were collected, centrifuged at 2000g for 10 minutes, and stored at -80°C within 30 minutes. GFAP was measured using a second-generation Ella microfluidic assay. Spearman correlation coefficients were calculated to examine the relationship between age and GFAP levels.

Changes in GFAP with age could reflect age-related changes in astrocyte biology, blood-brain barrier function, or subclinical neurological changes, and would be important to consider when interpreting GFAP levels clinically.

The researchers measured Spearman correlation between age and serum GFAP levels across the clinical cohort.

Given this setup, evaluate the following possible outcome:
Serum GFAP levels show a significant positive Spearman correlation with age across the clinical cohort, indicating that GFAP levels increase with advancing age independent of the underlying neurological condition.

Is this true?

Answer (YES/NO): YES